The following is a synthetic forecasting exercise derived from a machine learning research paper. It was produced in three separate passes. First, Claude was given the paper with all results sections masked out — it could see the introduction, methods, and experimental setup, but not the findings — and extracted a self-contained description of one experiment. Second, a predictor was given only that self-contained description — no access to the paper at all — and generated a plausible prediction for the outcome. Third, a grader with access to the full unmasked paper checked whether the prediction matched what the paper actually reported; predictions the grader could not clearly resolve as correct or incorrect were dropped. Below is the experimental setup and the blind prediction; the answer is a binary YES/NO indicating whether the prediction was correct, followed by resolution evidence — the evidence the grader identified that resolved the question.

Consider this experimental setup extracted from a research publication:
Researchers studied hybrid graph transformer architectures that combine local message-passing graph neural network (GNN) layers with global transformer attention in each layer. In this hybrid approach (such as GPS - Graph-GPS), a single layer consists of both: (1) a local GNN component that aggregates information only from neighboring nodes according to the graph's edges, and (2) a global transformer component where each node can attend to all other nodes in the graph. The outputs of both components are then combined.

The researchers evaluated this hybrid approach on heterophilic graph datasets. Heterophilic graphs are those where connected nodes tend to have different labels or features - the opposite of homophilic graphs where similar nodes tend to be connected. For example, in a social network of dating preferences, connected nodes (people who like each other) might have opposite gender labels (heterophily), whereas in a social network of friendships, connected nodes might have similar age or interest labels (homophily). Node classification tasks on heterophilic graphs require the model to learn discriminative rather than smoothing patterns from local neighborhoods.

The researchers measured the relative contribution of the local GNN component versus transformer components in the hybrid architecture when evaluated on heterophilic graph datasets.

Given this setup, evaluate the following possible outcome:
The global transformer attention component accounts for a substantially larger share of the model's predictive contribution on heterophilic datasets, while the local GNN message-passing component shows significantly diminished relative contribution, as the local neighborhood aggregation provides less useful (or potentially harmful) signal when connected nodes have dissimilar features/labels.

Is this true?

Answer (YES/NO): YES